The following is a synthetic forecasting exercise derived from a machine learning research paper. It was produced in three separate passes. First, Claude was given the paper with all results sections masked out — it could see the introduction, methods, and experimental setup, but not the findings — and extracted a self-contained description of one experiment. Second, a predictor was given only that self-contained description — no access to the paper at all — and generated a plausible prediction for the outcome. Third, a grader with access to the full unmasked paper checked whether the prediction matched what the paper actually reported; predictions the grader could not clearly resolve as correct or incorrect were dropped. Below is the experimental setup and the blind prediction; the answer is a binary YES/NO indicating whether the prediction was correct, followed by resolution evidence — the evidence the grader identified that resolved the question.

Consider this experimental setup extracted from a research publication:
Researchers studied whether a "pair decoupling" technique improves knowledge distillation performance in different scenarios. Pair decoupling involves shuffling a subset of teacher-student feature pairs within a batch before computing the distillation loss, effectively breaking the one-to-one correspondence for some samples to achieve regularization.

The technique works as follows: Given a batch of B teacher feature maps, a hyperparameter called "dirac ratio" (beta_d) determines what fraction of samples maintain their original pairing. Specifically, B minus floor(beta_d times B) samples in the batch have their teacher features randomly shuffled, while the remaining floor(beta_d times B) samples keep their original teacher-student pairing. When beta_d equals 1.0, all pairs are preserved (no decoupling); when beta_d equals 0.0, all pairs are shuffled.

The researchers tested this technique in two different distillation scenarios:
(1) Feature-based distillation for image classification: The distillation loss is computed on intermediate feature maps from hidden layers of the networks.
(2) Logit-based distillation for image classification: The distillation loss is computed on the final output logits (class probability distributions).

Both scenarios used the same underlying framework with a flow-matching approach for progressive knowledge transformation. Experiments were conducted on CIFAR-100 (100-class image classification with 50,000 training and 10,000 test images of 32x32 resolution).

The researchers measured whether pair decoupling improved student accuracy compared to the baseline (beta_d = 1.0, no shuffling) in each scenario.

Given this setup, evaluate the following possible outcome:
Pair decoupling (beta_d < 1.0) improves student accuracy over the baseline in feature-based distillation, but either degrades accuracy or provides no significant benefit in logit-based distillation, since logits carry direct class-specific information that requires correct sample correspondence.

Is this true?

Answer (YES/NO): YES